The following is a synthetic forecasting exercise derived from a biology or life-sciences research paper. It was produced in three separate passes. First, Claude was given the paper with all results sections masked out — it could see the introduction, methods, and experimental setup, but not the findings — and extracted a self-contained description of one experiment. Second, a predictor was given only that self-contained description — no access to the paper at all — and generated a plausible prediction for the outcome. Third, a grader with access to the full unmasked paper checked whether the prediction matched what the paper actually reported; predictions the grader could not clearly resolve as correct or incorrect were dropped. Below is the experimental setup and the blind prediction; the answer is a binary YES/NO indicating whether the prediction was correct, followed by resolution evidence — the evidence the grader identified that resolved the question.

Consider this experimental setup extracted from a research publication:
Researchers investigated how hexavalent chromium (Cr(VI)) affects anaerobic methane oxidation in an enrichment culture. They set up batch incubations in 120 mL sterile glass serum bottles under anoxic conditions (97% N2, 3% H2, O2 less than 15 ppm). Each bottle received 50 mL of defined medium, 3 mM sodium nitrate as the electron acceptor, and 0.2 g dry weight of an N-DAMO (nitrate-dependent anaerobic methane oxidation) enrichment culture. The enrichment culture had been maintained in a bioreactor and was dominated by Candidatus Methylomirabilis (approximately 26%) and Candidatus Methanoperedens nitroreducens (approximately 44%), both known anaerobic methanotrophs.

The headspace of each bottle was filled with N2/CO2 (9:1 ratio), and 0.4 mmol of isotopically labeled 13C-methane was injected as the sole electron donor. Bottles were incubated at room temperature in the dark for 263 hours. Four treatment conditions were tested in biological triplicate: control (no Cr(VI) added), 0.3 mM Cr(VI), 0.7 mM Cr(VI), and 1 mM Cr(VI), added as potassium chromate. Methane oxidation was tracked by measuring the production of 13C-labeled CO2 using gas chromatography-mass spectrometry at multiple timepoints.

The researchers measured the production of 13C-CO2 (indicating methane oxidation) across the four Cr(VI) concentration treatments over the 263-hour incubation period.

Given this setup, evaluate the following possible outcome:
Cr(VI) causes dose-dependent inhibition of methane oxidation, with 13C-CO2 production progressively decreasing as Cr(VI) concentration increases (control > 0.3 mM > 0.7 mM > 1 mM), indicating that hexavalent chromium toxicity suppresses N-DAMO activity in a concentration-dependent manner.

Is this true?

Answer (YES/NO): NO